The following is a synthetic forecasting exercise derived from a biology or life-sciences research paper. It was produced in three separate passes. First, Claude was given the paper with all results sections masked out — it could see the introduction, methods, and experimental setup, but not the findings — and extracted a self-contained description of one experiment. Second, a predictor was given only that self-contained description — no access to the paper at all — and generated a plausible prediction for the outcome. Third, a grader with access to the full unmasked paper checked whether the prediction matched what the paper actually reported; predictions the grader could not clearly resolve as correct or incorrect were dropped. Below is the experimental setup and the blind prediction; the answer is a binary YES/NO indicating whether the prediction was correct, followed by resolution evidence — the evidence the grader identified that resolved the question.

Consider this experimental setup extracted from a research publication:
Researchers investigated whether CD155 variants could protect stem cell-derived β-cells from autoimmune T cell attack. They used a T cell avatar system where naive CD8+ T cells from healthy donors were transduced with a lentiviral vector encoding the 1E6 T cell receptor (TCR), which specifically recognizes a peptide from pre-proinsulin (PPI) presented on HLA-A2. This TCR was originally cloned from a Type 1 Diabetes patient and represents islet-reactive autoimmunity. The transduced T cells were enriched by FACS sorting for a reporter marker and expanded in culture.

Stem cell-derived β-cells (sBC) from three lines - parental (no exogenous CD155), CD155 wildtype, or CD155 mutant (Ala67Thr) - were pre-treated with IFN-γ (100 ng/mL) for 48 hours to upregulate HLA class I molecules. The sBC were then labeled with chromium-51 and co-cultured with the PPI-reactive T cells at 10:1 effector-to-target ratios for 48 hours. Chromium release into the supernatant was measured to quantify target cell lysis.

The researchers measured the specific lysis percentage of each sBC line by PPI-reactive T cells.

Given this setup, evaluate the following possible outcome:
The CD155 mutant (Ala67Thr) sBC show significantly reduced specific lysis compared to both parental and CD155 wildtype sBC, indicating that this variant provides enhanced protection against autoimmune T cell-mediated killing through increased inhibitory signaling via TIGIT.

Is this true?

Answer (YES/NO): YES